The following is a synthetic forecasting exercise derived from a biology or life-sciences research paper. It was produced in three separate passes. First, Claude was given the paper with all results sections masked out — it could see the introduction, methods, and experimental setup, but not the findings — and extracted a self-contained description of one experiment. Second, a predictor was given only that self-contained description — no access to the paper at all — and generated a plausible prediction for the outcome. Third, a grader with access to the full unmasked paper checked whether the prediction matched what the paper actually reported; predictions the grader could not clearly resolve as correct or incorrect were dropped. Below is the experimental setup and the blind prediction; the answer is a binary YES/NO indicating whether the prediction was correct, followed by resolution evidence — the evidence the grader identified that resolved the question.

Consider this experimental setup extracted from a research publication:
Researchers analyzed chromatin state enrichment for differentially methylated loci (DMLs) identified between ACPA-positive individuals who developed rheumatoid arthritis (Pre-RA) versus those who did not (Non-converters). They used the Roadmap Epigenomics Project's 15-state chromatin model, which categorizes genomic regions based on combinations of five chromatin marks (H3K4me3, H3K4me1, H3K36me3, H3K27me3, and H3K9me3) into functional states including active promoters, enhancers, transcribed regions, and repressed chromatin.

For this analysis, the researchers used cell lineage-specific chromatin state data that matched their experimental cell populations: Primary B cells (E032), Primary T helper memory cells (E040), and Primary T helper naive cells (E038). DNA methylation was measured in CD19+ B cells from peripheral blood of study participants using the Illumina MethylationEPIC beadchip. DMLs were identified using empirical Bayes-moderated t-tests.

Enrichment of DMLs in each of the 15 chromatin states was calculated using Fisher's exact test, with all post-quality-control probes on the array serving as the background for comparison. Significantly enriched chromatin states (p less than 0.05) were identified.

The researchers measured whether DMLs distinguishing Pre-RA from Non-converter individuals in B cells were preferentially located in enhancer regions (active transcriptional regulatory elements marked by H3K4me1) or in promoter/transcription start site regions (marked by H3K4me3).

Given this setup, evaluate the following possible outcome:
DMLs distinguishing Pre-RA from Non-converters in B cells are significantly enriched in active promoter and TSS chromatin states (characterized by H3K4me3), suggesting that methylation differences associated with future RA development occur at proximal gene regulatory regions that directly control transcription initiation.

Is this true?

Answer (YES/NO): YES